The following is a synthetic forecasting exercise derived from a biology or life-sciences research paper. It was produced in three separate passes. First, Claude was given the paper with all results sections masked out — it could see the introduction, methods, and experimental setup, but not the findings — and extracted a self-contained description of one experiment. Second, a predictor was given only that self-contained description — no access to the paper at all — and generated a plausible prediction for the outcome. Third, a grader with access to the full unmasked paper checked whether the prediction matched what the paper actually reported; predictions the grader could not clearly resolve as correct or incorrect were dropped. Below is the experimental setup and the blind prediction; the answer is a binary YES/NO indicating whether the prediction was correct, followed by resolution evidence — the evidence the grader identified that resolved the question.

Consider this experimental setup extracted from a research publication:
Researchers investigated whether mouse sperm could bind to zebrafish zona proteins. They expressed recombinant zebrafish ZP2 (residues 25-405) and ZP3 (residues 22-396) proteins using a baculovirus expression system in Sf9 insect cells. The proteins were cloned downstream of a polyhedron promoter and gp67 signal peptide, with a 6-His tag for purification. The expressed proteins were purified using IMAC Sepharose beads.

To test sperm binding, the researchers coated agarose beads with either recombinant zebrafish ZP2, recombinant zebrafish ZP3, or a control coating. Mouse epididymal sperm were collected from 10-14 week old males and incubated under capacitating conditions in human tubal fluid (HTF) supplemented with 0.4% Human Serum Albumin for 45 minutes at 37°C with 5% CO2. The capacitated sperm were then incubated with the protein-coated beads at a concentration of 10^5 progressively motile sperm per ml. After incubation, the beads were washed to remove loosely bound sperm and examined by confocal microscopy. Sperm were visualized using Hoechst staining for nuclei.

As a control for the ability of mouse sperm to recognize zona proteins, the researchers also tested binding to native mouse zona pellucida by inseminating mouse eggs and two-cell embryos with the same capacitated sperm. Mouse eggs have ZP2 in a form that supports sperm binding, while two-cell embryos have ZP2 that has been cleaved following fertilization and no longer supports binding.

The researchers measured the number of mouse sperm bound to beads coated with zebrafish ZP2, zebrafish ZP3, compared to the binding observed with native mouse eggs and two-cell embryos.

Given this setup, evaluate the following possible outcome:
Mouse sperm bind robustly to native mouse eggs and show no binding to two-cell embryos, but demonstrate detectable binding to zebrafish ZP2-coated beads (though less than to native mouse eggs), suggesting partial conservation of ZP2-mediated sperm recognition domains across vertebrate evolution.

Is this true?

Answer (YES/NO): NO